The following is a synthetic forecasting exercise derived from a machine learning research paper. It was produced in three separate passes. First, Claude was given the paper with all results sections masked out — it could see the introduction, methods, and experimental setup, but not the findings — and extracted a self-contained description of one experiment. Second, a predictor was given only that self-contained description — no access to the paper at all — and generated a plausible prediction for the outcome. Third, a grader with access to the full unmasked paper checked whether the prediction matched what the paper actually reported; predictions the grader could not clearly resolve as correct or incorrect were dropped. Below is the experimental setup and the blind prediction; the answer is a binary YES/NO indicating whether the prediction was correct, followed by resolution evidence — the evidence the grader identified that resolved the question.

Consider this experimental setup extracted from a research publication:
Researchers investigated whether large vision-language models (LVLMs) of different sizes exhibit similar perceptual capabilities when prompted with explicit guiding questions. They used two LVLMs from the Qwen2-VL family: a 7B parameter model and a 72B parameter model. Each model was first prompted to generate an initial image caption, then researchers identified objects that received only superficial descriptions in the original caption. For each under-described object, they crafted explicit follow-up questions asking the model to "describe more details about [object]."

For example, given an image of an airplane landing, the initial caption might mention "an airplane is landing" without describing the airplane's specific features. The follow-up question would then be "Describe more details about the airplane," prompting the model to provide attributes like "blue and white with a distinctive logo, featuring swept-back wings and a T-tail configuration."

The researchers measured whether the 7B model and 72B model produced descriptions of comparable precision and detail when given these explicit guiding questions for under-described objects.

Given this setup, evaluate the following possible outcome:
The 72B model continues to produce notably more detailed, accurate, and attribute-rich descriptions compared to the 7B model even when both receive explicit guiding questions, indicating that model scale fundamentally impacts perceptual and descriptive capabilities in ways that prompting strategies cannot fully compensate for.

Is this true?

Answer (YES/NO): NO